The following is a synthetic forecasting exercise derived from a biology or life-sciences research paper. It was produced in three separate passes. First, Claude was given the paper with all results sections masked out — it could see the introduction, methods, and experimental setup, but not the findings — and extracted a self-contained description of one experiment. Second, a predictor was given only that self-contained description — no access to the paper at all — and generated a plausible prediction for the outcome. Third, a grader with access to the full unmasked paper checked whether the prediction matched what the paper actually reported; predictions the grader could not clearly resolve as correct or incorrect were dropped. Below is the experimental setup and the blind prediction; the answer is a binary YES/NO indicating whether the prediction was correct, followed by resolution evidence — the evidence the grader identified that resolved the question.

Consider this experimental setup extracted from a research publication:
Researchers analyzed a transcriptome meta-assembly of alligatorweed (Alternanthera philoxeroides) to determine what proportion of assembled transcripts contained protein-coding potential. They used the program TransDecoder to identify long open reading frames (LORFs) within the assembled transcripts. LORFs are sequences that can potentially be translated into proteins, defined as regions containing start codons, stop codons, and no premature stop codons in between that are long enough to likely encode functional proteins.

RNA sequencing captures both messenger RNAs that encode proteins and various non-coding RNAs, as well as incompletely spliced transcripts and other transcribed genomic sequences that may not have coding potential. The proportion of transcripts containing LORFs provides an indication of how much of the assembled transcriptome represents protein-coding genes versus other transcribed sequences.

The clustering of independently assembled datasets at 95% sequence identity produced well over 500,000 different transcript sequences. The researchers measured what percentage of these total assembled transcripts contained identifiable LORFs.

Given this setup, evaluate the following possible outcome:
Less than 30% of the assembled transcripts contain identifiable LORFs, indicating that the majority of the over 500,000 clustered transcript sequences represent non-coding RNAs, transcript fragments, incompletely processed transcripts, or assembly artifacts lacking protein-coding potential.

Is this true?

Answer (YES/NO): YES